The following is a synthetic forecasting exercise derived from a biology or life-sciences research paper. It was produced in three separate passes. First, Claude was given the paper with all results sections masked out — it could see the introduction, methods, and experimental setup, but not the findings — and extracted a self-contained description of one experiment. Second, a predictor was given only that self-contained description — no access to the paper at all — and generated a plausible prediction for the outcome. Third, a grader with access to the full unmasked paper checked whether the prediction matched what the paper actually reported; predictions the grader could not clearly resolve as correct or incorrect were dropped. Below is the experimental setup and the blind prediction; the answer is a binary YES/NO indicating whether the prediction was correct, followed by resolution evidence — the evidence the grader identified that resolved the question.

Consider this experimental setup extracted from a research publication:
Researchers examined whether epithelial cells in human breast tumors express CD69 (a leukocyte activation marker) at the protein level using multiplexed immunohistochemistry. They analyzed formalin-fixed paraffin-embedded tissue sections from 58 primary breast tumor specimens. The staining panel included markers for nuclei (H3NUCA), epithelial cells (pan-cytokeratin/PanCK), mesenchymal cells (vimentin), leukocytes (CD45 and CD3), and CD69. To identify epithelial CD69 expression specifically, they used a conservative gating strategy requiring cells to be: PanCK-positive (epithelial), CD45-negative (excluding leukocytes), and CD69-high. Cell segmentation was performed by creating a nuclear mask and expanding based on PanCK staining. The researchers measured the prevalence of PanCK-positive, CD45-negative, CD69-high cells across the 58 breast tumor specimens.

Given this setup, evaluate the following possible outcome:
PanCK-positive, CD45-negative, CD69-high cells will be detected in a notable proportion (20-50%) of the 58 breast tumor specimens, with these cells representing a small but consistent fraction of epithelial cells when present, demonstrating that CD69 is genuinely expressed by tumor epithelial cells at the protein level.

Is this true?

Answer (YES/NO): NO